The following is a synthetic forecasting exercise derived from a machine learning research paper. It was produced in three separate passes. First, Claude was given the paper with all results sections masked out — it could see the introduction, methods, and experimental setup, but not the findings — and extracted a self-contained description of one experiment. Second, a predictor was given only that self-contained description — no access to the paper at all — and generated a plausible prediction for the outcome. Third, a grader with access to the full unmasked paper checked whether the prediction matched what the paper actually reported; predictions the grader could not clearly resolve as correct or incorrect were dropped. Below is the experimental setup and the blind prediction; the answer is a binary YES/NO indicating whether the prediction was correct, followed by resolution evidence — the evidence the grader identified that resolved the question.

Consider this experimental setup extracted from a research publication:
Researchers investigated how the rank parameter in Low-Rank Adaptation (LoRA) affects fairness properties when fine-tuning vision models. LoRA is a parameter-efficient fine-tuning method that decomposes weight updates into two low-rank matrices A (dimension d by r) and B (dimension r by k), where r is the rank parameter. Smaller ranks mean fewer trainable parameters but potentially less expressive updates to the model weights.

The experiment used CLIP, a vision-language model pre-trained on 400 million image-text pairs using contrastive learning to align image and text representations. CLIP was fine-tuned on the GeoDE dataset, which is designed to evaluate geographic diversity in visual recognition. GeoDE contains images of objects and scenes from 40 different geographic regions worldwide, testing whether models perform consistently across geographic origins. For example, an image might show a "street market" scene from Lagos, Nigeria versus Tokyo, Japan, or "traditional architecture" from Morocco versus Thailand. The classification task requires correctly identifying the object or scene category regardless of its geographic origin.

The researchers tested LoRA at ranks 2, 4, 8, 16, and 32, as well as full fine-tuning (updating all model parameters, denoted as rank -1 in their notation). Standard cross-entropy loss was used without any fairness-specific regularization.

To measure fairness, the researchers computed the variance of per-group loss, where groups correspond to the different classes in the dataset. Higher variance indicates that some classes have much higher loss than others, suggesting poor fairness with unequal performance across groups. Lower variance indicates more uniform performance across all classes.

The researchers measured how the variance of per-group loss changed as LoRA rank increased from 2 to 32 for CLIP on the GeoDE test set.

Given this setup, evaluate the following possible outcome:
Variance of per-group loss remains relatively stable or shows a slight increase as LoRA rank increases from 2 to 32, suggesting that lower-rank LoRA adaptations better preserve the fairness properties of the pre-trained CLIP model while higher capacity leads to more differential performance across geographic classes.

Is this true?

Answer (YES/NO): NO